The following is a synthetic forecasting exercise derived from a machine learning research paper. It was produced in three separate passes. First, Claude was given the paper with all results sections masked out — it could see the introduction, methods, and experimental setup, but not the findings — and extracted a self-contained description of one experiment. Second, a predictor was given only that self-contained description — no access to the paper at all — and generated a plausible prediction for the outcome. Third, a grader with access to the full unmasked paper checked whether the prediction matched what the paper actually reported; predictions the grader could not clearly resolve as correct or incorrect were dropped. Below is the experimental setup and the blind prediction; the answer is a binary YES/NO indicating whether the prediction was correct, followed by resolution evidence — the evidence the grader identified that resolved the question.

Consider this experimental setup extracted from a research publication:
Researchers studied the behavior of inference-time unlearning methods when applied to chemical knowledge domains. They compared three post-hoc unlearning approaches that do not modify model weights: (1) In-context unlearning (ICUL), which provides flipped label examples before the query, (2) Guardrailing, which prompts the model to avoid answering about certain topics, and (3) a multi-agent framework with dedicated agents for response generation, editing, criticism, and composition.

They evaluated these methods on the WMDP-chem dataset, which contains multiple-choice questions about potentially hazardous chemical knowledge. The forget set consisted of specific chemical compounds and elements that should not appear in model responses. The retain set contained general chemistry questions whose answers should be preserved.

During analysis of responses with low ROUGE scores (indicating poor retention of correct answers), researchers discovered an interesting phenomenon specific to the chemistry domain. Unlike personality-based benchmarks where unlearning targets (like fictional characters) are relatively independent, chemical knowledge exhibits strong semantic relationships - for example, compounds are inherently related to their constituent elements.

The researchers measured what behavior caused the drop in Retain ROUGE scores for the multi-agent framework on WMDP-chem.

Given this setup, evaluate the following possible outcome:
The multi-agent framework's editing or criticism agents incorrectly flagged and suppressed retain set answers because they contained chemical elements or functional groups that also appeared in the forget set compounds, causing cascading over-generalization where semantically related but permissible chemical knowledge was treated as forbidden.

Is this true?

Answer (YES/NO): YES